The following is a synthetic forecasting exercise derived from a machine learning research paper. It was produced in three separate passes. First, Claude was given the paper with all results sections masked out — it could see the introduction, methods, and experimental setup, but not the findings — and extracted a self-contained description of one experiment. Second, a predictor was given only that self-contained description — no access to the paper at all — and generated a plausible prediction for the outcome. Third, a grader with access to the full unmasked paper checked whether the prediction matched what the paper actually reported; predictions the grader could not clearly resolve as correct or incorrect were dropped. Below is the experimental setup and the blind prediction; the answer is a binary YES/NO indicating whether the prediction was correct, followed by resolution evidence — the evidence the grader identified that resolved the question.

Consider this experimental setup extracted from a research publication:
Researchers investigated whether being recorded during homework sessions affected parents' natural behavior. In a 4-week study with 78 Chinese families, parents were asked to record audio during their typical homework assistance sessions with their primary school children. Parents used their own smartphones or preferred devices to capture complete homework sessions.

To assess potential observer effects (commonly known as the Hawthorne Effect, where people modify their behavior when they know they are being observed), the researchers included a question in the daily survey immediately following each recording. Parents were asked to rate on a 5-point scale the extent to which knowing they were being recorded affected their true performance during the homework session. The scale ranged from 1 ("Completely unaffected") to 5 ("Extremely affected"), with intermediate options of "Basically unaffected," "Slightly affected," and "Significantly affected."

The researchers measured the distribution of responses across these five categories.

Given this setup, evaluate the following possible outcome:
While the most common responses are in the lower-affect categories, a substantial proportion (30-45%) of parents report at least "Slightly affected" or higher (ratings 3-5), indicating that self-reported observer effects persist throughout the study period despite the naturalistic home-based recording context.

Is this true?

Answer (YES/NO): NO